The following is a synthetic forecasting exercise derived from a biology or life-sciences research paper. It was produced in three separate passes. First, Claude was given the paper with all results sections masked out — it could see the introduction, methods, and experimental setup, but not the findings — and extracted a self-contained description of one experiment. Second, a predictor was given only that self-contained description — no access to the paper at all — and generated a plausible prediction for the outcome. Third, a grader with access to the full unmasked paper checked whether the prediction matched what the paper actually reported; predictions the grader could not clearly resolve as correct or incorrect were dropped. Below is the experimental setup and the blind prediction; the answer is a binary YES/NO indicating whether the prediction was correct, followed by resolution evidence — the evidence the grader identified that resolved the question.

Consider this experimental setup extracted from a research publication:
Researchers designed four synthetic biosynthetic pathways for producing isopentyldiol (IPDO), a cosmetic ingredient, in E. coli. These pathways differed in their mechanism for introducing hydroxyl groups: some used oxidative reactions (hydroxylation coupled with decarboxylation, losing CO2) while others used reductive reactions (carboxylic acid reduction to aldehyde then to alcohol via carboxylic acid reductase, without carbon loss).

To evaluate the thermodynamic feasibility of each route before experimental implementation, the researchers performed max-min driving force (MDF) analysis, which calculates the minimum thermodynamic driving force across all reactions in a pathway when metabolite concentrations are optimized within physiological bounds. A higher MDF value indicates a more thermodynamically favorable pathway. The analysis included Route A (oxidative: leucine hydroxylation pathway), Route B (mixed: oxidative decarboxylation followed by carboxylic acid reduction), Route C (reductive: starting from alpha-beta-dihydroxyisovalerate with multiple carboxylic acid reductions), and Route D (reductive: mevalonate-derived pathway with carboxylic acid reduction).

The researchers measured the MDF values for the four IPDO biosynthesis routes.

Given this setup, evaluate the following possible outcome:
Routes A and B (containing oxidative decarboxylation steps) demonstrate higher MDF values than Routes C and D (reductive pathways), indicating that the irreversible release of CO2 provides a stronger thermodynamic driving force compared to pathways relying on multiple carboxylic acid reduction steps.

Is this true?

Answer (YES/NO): NO